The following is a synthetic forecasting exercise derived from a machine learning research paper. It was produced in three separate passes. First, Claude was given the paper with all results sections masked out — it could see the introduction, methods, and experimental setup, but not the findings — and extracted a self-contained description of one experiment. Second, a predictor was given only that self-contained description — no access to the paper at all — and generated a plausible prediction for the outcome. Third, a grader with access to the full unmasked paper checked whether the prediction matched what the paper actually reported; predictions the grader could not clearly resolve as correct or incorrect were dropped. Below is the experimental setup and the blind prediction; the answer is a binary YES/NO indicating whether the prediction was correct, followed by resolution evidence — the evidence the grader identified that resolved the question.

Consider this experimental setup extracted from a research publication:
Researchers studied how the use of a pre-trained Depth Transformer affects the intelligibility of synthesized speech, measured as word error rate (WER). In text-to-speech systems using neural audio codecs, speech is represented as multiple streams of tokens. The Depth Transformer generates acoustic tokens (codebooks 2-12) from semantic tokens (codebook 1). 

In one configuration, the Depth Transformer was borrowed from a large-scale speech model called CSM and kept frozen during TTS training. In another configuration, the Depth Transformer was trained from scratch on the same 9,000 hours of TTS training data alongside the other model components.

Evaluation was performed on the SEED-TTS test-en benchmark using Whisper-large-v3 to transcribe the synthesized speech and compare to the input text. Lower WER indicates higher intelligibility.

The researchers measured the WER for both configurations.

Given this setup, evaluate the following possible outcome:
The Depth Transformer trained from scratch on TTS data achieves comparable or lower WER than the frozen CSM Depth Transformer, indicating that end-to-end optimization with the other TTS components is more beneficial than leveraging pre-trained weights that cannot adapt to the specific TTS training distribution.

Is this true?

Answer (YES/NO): YES